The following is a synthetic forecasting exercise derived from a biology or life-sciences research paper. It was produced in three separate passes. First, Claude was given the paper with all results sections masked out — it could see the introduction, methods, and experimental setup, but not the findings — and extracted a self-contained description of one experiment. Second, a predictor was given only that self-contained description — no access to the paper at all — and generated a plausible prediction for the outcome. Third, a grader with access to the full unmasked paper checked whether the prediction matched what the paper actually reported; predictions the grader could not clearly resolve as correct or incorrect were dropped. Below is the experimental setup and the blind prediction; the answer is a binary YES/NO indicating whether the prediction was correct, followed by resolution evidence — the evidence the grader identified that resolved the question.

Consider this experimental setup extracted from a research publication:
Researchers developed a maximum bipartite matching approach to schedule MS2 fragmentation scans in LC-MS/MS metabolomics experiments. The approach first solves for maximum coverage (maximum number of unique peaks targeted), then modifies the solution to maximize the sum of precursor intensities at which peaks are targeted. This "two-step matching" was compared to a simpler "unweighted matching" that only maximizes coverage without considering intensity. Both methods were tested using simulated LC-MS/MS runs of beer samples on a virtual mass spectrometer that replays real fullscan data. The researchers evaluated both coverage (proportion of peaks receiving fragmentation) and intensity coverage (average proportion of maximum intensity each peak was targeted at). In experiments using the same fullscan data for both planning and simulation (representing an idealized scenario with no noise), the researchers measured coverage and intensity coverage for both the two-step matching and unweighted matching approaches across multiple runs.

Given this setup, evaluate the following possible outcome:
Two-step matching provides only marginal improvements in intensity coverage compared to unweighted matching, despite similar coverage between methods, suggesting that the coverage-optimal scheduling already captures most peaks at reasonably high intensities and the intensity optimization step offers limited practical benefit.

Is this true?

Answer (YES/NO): NO